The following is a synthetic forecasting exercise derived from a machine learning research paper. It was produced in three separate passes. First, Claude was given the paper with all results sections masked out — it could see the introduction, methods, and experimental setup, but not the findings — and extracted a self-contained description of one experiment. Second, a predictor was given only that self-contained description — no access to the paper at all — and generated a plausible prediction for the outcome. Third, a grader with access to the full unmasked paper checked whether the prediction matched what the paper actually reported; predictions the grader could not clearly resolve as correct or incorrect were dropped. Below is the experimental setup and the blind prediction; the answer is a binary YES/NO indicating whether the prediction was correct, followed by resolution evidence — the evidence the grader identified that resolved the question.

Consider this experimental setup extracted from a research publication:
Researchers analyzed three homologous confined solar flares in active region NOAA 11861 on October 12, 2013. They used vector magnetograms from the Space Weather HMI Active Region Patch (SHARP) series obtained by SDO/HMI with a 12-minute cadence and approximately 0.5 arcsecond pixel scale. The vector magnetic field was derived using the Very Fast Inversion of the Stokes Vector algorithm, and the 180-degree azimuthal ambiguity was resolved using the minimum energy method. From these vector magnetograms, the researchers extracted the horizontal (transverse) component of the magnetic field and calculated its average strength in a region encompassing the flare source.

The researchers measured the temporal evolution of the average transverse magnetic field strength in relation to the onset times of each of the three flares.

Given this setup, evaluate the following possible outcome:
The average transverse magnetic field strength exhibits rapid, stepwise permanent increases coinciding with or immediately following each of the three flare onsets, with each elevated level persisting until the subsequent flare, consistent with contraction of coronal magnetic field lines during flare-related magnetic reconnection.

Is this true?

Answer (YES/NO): NO